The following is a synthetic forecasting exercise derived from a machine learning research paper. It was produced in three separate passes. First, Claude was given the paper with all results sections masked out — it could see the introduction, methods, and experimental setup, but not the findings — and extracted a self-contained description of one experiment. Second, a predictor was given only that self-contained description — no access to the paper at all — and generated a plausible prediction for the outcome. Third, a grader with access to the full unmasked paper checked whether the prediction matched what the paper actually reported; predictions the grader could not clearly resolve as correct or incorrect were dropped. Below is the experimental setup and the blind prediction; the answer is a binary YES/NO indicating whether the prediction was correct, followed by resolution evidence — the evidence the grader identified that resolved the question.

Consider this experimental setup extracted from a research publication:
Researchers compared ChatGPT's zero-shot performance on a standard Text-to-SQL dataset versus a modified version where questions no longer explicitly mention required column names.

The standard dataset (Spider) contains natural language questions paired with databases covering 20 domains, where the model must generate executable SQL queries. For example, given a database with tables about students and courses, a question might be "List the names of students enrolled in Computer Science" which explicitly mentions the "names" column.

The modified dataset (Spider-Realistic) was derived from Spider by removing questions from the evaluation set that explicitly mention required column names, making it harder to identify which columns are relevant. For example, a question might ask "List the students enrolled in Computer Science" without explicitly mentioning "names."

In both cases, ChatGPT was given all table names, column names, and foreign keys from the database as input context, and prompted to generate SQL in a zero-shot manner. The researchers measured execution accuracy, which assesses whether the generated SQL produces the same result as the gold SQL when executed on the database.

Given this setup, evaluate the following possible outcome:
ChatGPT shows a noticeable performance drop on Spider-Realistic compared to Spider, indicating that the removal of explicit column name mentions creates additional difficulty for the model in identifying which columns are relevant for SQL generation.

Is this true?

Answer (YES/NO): YES